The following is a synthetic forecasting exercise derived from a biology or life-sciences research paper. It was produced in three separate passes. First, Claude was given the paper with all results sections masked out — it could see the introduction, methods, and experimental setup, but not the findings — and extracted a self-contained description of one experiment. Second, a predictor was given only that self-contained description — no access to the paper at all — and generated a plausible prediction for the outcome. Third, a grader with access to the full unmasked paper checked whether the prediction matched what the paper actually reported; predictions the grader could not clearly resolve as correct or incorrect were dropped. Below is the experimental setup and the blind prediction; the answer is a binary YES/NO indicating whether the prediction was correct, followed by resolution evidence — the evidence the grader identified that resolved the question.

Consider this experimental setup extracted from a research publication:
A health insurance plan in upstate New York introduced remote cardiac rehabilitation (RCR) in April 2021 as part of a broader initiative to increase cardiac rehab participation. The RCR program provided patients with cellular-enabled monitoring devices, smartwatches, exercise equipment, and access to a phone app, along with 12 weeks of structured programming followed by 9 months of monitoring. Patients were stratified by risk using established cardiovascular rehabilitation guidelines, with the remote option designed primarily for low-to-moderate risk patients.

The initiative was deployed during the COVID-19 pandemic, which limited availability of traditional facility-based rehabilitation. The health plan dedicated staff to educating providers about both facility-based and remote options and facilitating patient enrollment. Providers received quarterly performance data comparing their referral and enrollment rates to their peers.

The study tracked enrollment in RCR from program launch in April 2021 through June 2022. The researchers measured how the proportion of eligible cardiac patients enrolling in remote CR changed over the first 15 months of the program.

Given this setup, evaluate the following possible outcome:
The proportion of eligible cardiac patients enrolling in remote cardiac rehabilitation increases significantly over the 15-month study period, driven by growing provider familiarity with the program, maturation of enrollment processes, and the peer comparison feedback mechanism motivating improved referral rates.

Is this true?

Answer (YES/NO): YES